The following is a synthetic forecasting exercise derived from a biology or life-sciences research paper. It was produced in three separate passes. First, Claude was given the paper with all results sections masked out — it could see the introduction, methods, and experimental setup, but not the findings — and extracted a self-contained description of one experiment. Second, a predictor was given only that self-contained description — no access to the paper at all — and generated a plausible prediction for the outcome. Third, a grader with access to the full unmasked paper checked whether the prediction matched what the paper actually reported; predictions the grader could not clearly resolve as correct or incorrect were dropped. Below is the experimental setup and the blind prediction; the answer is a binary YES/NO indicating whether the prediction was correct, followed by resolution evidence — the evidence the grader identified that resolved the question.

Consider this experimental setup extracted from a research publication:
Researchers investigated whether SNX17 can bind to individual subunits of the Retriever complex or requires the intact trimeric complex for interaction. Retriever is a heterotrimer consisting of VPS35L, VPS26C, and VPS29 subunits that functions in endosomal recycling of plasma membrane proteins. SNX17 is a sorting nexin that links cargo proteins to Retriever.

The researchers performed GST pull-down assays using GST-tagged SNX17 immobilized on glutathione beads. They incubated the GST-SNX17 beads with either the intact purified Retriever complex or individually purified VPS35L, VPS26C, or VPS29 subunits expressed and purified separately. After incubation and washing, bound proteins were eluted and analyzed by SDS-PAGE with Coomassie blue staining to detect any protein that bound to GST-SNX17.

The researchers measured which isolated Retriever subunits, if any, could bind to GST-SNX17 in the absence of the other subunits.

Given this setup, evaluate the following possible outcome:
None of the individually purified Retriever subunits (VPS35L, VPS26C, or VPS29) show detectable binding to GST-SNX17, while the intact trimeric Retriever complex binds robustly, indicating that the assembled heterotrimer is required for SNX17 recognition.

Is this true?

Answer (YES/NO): YES